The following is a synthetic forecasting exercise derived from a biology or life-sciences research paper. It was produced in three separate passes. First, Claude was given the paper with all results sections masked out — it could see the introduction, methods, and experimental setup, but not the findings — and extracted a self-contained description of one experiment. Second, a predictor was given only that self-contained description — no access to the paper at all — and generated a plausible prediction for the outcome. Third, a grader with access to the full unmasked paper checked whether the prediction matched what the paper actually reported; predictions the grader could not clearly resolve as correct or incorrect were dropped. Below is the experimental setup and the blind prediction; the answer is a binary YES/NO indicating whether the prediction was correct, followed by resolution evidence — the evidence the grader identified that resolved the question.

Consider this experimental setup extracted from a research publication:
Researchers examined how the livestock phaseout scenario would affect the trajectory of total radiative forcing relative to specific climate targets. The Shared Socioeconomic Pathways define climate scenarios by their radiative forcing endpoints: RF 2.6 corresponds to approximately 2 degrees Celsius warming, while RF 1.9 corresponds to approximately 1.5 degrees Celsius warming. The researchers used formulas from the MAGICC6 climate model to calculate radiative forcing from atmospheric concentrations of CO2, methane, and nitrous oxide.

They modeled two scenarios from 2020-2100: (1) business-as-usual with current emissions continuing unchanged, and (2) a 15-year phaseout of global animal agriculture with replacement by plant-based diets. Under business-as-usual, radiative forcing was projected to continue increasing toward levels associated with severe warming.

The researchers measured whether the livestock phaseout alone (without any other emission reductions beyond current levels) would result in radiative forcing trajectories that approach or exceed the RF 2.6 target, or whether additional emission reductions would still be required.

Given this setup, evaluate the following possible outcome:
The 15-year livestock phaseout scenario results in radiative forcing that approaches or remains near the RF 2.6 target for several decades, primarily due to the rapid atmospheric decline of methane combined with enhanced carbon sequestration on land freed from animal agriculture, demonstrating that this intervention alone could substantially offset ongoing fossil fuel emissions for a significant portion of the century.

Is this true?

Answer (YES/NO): NO